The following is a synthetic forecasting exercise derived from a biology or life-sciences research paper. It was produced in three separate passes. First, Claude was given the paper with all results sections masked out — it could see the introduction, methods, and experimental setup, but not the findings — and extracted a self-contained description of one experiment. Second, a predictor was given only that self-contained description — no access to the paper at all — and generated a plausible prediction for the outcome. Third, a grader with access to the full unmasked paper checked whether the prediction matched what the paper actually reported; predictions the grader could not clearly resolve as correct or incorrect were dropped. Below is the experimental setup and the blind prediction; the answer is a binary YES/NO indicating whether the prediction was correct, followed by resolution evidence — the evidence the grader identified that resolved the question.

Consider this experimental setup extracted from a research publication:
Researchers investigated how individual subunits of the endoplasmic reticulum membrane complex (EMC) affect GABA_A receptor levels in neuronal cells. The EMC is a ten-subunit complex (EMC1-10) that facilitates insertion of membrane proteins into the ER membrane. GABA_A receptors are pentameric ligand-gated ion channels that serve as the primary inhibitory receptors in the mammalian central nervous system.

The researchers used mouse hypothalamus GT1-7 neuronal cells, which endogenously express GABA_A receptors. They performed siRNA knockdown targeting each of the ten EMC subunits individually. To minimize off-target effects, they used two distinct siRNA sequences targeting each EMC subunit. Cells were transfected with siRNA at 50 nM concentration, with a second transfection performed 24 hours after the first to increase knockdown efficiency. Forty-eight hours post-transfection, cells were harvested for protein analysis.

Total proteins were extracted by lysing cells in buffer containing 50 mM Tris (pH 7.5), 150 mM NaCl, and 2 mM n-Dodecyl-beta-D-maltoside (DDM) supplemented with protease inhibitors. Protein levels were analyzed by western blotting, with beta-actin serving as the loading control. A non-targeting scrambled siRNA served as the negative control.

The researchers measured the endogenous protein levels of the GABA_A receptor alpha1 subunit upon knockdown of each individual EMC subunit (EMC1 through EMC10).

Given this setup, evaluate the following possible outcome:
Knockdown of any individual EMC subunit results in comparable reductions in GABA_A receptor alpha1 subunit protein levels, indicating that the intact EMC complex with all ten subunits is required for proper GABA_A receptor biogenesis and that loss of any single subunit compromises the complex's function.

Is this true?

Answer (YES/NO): NO